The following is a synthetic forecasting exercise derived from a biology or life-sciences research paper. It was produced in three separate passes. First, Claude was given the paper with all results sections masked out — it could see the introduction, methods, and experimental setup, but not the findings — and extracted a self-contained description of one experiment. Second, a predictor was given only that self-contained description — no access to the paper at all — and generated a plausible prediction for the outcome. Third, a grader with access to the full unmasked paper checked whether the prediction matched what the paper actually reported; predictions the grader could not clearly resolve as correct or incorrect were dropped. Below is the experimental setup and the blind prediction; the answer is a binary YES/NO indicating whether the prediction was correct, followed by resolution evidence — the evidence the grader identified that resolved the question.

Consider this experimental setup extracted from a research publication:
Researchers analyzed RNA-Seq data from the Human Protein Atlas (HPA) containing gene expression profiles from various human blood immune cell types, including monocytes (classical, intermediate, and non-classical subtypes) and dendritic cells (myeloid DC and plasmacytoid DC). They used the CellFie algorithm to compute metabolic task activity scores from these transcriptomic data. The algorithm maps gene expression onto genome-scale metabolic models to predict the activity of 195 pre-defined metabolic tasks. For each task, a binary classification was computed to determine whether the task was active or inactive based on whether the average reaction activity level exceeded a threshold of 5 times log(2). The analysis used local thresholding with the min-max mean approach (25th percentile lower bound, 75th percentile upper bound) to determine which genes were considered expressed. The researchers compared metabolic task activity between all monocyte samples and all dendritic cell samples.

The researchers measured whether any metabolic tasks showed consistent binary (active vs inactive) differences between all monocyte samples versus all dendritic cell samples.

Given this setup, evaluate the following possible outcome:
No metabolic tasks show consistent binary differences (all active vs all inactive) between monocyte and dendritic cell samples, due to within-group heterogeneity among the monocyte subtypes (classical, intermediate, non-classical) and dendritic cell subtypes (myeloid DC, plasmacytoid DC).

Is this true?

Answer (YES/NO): NO